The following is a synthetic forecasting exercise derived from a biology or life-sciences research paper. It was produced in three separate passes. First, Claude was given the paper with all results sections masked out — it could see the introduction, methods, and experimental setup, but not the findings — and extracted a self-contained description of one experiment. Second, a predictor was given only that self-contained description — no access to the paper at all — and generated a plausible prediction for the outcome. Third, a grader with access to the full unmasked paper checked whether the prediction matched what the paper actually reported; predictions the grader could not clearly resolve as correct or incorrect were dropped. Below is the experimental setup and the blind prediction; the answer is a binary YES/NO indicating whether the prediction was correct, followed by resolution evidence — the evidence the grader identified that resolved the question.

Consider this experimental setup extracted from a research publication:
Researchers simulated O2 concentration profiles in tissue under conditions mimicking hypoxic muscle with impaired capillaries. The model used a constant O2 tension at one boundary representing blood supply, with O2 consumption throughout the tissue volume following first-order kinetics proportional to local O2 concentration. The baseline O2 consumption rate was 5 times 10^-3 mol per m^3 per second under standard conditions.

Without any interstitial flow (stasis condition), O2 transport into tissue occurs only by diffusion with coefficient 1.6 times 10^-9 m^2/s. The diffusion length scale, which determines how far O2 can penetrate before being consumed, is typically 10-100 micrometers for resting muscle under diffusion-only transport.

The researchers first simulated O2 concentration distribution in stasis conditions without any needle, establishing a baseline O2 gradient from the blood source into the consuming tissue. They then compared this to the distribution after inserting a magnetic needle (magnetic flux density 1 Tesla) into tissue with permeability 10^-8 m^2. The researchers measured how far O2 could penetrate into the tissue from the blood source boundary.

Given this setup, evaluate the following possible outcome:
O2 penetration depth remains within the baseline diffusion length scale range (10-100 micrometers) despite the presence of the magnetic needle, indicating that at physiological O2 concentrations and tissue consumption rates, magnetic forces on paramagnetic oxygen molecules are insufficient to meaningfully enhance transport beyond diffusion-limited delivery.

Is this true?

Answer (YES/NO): NO